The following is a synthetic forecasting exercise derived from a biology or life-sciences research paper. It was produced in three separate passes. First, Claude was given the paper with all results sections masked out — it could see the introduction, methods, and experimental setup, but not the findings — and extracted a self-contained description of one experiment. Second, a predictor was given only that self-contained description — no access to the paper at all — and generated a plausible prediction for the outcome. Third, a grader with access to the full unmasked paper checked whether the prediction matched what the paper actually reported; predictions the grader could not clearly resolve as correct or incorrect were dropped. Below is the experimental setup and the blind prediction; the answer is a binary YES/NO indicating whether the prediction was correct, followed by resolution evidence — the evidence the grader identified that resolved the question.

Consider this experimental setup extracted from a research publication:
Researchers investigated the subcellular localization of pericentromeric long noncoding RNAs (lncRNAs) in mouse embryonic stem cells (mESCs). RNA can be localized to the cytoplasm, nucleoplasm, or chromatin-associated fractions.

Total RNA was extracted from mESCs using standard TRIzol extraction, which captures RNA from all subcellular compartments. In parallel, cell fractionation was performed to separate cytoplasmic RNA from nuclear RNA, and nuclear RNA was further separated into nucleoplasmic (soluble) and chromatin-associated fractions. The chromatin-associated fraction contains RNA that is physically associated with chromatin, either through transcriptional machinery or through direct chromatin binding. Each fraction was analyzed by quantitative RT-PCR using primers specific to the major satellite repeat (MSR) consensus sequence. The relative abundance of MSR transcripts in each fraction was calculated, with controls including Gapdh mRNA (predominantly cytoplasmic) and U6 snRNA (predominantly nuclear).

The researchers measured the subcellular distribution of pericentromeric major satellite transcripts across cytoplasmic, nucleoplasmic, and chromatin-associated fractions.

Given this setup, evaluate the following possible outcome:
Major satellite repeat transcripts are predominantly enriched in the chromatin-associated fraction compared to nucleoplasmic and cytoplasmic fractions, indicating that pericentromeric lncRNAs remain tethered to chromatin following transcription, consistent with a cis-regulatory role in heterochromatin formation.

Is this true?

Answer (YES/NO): YES